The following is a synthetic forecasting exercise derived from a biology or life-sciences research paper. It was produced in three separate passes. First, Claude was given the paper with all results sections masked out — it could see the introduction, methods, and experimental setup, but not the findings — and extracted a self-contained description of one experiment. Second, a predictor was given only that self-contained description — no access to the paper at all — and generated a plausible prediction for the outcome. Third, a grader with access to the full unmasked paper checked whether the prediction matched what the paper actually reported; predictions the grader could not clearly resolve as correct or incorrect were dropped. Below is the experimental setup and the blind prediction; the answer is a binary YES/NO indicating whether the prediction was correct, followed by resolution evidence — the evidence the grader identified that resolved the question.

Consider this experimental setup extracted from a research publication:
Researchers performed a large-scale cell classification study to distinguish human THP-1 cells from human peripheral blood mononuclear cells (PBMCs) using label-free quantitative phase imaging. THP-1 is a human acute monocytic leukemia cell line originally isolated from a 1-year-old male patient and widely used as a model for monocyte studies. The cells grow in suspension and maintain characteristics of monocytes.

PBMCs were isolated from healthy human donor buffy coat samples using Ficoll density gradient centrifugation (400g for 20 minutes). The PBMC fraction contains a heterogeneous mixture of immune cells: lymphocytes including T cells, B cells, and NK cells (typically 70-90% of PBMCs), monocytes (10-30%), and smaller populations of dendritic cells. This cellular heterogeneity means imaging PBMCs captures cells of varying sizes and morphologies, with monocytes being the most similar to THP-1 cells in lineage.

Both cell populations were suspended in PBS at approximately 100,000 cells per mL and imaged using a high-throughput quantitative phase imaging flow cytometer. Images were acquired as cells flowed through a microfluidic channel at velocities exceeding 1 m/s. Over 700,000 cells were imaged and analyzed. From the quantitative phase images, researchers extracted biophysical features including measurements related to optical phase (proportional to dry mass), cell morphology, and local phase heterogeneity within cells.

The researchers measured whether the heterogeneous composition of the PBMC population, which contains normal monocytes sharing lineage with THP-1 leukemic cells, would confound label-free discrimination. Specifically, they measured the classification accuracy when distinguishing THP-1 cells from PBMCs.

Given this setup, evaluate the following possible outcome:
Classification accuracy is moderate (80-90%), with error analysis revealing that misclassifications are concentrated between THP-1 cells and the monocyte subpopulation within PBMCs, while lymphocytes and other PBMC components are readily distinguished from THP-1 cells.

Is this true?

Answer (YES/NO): NO